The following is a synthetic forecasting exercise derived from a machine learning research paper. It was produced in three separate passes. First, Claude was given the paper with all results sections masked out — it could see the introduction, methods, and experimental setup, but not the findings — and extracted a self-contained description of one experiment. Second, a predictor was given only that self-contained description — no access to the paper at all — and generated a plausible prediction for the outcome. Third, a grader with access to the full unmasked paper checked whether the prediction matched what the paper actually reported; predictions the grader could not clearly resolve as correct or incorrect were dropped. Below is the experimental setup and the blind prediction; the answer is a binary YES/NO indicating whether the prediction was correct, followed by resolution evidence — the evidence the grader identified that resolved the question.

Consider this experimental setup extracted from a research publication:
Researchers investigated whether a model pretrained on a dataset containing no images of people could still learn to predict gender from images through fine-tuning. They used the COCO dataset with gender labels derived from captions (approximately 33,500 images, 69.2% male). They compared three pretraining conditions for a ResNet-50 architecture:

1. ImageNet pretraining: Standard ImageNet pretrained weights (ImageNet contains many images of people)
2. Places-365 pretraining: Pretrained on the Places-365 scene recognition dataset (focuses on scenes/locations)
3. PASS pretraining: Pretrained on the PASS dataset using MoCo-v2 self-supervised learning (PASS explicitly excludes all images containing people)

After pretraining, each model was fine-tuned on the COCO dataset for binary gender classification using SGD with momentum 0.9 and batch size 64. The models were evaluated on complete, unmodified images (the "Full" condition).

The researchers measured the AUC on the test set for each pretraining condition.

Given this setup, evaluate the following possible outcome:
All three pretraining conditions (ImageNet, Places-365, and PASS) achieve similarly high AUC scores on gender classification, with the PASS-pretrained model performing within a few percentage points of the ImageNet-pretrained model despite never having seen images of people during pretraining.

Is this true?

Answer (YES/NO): YES